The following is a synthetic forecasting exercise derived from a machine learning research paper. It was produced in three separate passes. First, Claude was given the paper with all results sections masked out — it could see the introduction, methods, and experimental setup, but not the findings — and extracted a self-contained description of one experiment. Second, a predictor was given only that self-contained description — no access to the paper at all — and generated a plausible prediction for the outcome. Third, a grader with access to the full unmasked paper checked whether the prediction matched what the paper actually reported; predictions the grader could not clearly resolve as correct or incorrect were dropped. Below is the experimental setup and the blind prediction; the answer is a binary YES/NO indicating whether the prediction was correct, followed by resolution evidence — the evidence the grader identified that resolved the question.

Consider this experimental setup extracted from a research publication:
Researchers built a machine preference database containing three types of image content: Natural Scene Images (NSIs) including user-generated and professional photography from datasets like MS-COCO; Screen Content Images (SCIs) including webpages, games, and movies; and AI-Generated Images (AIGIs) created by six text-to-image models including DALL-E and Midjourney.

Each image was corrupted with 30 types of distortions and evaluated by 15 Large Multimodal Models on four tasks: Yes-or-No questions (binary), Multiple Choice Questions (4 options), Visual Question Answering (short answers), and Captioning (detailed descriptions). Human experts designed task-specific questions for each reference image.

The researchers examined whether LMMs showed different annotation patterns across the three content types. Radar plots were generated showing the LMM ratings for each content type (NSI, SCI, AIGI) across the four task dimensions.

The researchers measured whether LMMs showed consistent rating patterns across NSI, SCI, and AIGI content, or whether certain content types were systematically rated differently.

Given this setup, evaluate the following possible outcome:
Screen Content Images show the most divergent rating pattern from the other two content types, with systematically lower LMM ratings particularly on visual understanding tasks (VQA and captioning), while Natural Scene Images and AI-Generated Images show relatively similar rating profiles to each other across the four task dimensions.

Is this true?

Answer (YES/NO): NO